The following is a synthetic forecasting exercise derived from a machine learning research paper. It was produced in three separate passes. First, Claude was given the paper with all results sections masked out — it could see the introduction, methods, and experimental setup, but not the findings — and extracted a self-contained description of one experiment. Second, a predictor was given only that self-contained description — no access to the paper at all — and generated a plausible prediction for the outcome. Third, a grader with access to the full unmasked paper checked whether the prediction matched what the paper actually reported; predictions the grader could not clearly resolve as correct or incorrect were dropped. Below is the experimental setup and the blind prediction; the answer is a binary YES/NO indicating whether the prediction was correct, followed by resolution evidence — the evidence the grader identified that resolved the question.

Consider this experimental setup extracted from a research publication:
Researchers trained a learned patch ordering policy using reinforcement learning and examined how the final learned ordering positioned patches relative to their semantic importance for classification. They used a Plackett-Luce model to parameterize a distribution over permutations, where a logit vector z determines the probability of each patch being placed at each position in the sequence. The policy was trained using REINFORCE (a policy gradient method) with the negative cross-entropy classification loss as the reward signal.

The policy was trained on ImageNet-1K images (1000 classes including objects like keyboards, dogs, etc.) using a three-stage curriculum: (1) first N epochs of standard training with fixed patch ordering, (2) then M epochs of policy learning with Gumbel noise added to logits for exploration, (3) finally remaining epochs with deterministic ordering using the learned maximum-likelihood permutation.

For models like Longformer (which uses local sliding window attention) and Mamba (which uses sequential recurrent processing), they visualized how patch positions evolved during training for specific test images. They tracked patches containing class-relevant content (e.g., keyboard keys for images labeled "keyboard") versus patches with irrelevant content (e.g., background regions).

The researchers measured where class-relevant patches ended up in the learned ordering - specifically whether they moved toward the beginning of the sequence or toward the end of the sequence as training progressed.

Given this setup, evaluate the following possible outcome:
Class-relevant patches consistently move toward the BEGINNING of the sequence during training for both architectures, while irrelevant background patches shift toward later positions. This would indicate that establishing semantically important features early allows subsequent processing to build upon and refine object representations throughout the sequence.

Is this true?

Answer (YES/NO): NO